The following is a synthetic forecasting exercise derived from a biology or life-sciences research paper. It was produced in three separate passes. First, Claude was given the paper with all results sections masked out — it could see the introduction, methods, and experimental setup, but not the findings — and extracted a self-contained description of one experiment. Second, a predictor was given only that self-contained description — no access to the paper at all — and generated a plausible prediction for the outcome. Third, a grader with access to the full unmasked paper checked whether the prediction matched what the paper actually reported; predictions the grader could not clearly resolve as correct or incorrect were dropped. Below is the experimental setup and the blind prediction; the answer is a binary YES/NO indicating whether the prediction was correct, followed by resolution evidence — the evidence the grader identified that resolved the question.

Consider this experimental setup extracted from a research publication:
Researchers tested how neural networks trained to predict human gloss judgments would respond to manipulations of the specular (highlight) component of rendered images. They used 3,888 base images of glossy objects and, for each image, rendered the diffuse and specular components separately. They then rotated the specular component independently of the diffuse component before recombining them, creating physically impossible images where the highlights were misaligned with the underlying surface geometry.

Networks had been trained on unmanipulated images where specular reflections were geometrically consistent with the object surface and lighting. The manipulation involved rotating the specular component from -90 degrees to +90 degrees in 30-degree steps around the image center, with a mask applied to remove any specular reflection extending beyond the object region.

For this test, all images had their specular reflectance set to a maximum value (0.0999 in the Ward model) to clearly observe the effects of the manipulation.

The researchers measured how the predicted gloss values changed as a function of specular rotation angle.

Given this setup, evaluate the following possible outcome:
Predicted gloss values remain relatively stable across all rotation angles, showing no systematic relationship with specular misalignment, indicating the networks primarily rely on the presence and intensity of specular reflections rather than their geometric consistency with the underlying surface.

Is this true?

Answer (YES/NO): NO